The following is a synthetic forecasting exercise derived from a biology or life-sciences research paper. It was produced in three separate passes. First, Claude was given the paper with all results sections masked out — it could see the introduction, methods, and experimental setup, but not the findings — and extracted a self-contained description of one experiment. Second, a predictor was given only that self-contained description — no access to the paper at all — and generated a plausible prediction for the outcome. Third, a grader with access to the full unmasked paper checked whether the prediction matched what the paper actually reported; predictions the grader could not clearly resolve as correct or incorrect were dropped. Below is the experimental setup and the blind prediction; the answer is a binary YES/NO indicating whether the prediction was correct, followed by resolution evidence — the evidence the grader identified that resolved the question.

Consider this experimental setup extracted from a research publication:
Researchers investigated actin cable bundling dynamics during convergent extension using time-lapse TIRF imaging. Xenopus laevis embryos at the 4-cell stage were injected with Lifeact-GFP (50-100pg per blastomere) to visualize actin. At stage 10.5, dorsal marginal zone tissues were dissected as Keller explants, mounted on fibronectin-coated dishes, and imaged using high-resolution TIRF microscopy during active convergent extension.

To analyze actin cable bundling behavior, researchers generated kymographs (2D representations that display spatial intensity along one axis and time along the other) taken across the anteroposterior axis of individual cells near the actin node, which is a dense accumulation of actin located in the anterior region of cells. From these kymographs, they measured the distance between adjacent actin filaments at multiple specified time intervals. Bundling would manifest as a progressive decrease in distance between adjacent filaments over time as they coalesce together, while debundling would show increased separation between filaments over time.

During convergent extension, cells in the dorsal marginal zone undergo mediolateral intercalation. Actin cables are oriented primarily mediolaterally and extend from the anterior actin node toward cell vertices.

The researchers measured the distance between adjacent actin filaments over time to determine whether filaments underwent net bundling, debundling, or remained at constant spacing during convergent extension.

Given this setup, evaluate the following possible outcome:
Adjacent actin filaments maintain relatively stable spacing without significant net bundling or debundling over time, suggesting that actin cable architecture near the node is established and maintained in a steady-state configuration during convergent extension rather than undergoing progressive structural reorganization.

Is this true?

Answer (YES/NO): NO